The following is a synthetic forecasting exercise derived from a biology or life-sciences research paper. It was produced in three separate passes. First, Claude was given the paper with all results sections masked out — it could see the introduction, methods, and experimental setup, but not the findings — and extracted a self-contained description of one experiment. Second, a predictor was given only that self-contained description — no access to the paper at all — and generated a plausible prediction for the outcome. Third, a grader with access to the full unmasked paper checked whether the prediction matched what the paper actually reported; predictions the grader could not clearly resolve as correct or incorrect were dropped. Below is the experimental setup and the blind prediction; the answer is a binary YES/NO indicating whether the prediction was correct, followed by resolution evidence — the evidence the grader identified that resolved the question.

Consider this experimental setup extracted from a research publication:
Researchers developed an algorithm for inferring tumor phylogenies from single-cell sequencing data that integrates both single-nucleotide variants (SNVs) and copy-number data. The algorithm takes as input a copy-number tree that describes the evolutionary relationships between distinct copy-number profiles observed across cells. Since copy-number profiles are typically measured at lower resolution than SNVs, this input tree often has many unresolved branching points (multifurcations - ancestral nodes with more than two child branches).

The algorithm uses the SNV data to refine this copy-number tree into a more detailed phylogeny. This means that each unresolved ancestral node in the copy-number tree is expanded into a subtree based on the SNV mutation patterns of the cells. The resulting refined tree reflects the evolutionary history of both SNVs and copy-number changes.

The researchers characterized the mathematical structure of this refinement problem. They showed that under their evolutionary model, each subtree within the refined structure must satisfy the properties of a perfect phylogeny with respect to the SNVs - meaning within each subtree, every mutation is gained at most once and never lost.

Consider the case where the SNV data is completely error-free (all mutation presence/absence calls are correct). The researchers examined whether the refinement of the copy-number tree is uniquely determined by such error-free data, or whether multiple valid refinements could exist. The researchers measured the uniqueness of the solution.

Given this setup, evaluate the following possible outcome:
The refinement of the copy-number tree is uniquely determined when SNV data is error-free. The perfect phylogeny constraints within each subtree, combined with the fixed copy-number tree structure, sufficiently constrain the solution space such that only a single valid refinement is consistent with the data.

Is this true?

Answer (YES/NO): YES